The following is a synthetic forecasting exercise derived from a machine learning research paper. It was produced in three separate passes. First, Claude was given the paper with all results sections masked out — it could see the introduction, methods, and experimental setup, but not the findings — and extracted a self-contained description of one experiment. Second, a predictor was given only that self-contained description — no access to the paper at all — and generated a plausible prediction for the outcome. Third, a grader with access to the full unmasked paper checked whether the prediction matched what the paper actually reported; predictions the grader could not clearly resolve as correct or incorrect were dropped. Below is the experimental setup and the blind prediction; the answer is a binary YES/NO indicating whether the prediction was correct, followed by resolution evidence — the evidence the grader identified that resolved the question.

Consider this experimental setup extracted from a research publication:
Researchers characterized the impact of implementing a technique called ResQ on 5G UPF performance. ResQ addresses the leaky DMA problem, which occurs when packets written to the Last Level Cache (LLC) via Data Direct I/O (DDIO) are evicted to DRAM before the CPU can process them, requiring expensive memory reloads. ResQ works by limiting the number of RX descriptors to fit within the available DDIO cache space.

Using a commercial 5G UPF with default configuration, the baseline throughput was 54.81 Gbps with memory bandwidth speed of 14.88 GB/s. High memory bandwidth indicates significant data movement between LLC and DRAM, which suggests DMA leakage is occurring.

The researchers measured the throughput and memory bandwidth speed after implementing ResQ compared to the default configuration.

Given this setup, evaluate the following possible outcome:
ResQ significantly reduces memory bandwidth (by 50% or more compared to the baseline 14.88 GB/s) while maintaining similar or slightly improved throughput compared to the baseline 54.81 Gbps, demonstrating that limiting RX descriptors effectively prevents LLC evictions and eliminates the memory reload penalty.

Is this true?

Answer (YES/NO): NO